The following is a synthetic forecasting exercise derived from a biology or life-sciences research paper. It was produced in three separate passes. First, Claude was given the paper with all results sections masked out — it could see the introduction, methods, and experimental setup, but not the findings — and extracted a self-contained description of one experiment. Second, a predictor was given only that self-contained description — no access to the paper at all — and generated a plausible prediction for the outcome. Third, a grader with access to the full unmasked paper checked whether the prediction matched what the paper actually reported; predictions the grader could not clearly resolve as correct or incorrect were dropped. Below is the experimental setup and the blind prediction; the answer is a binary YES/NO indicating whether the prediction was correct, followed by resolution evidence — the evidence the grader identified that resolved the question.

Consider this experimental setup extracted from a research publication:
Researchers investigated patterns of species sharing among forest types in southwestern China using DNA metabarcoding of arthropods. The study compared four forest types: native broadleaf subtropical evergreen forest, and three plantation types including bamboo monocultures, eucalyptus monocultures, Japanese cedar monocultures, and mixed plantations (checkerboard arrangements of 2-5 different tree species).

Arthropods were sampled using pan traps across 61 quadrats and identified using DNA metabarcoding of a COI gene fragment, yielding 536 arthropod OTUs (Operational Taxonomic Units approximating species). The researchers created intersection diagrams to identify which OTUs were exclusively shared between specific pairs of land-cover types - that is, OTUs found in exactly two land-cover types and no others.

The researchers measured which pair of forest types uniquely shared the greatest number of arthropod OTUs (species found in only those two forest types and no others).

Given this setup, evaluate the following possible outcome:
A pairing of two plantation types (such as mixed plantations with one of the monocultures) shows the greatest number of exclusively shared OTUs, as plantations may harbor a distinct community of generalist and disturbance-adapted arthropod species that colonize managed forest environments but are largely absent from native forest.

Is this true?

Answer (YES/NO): NO